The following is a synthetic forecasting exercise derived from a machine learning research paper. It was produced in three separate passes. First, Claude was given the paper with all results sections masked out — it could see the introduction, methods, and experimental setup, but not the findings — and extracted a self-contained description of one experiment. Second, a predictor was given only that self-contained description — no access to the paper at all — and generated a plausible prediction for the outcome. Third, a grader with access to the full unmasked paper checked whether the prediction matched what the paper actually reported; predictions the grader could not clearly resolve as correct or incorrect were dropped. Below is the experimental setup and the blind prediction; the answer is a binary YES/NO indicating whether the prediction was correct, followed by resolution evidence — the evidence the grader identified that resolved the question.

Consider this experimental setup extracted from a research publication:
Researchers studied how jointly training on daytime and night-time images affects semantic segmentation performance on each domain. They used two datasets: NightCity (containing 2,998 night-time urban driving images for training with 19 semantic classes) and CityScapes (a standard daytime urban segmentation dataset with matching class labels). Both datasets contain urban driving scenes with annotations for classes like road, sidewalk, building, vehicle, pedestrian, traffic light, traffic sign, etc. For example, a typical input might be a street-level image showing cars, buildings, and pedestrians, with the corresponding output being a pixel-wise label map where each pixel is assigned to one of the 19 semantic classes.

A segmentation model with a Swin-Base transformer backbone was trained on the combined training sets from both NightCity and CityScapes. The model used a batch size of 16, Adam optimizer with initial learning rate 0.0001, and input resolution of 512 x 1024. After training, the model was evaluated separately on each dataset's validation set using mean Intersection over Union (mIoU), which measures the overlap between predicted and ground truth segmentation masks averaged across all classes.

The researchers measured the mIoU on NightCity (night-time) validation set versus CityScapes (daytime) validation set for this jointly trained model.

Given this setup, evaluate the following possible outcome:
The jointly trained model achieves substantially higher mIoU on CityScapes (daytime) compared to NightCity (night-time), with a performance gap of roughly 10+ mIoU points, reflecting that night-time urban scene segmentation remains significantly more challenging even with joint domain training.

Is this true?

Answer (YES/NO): YES